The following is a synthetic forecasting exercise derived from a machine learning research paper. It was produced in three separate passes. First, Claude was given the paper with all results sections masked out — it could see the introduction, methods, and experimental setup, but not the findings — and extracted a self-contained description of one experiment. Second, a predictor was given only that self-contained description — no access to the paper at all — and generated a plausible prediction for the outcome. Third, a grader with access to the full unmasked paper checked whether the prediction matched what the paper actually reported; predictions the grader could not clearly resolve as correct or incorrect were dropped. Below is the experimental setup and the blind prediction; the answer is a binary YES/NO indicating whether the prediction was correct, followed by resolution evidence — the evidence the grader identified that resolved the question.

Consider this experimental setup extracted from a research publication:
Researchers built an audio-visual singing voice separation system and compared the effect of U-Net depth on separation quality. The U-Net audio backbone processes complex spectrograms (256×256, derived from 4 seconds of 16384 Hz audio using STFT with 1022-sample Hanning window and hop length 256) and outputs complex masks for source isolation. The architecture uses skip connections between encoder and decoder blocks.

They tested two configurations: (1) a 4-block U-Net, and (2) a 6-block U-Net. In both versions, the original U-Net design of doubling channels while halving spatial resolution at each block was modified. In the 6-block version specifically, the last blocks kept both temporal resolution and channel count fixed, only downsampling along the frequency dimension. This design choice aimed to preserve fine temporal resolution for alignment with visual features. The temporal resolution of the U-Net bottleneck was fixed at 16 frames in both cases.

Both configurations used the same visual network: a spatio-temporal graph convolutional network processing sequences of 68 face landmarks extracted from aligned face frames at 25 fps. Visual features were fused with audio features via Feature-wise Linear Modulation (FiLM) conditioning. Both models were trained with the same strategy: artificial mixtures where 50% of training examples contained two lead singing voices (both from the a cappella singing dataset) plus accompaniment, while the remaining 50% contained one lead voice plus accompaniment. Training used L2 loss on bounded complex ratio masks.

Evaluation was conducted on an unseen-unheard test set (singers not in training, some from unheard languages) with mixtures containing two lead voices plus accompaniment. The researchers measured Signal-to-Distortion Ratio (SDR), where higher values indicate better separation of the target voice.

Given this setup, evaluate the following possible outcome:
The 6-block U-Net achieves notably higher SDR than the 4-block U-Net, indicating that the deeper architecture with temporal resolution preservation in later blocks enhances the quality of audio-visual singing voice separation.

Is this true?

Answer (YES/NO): YES